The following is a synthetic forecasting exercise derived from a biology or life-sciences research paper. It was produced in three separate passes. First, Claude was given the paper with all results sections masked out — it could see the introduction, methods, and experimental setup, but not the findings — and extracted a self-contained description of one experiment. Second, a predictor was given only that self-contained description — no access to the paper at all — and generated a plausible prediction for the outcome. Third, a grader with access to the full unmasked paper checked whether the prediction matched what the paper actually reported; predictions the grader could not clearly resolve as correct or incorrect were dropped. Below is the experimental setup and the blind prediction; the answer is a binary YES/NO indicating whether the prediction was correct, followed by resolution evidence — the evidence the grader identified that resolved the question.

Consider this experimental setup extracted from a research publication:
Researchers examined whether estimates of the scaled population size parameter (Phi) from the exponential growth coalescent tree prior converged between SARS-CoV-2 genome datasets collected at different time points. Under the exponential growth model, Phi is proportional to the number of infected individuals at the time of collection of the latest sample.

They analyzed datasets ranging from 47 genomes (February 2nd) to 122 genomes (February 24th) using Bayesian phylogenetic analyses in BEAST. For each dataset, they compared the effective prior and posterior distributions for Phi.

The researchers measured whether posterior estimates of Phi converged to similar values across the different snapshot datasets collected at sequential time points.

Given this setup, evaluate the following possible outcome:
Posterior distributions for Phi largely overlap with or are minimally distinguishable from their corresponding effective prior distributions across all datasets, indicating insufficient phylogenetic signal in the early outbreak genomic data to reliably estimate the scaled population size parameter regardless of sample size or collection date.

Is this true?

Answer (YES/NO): NO